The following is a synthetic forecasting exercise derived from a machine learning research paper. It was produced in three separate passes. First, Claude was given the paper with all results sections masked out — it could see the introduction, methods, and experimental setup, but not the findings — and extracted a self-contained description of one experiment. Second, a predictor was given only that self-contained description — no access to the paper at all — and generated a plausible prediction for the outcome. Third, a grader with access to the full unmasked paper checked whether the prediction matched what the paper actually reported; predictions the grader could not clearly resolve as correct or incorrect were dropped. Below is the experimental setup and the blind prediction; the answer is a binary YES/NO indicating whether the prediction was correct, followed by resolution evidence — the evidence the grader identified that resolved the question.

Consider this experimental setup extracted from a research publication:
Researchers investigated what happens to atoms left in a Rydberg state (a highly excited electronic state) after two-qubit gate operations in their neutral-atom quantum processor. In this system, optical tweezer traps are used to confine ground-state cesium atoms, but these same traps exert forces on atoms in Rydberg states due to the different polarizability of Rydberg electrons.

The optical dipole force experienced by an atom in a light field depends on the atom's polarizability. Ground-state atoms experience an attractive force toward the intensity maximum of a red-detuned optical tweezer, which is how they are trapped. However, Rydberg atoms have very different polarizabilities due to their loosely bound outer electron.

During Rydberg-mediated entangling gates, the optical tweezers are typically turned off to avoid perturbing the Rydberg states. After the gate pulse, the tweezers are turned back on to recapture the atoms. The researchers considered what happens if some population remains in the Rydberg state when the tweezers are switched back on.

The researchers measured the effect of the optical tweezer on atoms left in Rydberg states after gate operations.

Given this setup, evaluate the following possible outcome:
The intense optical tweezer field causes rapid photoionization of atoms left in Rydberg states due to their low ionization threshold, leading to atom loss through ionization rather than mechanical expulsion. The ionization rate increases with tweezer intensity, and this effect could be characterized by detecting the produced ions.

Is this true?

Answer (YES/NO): NO